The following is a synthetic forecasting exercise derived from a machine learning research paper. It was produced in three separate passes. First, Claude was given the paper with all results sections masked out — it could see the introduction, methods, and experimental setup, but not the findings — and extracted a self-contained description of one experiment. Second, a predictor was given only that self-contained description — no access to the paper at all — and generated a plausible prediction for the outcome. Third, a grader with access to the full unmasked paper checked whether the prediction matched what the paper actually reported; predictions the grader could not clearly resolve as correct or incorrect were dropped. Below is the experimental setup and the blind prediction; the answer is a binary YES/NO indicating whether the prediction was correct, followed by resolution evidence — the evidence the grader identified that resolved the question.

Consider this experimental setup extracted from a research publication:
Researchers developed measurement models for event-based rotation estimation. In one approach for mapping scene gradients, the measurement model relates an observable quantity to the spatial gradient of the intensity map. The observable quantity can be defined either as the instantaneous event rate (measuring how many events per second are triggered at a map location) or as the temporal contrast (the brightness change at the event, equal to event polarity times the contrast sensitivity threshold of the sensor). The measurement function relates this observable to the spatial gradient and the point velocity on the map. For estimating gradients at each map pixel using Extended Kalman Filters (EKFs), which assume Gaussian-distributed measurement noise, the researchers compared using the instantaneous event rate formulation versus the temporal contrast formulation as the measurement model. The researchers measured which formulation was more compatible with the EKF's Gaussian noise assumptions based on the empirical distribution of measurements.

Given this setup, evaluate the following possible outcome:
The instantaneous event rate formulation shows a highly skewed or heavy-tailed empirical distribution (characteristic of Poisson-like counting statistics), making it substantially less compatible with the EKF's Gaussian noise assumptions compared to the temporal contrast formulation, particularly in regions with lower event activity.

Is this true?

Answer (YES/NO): NO